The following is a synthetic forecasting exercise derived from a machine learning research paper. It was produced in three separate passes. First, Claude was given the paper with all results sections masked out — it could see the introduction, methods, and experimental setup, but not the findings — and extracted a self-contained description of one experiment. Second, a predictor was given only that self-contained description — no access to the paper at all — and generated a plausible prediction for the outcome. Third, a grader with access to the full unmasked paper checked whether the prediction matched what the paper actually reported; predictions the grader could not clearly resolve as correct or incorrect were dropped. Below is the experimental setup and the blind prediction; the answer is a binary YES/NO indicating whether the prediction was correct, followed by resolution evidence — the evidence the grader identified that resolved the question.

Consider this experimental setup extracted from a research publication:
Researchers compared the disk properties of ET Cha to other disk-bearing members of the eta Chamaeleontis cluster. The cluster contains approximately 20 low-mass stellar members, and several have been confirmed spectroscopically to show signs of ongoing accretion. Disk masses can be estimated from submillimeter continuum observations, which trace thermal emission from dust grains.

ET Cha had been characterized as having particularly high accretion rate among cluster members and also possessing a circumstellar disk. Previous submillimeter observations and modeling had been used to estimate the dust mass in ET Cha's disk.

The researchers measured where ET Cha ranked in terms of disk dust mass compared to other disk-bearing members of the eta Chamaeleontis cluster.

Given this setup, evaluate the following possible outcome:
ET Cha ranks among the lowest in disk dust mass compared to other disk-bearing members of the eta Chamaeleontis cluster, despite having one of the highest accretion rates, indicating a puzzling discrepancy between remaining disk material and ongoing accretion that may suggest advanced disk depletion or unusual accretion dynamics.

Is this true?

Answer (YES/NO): NO